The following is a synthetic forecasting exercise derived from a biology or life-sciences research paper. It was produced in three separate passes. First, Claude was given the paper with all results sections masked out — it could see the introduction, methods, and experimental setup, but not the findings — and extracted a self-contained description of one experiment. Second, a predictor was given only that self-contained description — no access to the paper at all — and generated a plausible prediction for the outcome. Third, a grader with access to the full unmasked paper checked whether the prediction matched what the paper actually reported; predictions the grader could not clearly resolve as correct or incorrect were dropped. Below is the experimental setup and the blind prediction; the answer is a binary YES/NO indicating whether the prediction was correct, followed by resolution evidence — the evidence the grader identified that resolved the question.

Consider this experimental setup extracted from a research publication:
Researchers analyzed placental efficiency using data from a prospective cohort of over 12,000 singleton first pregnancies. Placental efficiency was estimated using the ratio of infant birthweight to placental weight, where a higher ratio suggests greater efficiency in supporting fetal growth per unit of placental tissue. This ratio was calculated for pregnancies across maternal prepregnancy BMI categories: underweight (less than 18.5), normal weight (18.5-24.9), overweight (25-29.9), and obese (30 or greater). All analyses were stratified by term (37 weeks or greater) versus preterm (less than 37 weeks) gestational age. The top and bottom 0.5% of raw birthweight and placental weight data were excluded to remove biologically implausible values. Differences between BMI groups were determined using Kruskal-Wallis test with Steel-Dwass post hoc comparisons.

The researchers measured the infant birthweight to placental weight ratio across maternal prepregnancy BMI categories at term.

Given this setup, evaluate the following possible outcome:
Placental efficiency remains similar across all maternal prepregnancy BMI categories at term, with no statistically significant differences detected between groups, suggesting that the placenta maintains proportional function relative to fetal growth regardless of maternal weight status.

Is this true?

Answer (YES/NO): NO